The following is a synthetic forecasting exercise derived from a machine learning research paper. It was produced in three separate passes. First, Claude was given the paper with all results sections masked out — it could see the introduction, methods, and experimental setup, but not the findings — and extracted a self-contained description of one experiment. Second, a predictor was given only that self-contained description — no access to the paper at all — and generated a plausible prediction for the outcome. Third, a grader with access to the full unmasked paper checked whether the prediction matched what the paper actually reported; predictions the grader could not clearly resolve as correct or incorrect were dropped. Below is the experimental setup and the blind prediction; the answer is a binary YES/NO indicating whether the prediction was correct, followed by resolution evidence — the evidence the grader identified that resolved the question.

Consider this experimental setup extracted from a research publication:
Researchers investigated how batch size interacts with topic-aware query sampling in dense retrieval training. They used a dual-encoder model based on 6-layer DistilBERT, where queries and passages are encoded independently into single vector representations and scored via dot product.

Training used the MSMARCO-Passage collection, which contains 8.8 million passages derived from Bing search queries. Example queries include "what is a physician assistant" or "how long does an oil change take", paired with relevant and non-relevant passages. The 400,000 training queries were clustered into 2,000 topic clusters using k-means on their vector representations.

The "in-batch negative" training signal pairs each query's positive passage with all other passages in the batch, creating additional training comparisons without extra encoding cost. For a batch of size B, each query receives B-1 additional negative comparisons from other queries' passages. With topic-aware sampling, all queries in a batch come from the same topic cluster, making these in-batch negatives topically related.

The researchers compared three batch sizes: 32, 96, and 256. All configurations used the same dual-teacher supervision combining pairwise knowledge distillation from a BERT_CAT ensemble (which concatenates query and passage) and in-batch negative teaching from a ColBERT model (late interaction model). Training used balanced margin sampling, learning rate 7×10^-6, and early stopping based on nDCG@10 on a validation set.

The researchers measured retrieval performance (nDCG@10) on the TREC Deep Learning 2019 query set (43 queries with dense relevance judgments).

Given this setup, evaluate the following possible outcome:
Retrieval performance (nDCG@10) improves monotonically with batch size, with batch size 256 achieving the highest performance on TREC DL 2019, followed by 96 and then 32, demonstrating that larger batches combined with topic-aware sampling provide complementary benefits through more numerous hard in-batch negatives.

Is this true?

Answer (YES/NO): NO